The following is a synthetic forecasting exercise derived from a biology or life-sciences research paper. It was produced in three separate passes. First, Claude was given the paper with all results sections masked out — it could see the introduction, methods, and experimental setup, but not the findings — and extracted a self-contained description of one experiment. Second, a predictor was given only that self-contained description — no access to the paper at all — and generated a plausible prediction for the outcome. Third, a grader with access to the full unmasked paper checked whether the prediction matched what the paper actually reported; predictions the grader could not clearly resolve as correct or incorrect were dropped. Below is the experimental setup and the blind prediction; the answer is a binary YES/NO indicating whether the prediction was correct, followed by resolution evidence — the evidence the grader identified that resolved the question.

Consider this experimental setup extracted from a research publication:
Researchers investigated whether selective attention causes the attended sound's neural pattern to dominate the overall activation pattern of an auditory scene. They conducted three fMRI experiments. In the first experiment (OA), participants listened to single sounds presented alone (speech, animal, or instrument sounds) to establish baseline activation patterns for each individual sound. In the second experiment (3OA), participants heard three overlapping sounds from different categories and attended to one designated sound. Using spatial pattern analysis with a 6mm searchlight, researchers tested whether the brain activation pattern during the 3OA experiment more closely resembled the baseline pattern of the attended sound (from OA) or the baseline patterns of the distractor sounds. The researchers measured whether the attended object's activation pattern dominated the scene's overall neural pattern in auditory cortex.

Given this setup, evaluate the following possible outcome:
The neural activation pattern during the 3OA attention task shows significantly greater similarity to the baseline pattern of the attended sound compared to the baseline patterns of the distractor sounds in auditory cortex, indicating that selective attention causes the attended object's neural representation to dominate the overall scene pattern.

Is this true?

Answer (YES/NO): YES